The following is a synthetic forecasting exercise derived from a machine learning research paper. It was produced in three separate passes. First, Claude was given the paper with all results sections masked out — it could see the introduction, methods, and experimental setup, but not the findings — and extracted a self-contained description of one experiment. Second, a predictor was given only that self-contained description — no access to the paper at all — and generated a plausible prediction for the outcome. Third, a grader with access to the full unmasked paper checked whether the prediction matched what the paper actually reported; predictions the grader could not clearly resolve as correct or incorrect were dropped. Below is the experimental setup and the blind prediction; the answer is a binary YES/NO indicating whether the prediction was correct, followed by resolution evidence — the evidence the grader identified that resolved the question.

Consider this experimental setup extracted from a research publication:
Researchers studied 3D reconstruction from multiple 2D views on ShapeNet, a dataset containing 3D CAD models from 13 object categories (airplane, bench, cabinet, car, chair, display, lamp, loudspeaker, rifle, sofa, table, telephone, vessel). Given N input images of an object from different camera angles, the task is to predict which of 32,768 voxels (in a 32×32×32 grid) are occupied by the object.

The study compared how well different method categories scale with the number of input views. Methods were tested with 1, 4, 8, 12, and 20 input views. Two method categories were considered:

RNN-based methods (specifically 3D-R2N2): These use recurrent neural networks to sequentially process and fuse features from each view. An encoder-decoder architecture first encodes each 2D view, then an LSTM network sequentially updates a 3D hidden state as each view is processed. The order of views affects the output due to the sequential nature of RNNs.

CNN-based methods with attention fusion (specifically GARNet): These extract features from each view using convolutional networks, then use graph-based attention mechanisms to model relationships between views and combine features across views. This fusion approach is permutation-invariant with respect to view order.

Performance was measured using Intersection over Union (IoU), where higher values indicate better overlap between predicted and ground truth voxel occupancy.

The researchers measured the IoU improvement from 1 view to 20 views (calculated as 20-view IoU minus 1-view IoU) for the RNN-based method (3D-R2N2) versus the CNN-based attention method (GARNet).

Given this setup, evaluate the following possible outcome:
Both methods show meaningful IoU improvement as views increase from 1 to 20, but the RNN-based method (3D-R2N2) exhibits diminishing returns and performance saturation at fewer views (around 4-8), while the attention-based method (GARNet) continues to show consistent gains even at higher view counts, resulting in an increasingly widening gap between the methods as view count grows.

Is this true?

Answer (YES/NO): NO